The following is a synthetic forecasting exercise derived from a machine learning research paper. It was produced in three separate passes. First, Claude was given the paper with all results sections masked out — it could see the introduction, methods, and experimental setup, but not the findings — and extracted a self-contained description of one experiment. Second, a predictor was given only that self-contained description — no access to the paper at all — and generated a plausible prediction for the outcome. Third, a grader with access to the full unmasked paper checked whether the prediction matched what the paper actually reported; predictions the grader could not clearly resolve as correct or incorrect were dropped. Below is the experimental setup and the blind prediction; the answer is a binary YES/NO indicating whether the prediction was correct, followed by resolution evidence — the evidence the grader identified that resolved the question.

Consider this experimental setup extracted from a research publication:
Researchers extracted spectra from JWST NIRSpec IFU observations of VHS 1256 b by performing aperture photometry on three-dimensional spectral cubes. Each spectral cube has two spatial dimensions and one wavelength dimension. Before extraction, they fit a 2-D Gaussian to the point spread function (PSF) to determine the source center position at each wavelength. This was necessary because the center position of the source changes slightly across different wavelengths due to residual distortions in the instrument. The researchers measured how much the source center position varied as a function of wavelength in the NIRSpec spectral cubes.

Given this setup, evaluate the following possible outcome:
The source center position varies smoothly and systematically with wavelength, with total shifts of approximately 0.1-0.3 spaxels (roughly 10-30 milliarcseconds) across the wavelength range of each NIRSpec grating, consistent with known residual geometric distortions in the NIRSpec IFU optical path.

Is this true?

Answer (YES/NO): NO